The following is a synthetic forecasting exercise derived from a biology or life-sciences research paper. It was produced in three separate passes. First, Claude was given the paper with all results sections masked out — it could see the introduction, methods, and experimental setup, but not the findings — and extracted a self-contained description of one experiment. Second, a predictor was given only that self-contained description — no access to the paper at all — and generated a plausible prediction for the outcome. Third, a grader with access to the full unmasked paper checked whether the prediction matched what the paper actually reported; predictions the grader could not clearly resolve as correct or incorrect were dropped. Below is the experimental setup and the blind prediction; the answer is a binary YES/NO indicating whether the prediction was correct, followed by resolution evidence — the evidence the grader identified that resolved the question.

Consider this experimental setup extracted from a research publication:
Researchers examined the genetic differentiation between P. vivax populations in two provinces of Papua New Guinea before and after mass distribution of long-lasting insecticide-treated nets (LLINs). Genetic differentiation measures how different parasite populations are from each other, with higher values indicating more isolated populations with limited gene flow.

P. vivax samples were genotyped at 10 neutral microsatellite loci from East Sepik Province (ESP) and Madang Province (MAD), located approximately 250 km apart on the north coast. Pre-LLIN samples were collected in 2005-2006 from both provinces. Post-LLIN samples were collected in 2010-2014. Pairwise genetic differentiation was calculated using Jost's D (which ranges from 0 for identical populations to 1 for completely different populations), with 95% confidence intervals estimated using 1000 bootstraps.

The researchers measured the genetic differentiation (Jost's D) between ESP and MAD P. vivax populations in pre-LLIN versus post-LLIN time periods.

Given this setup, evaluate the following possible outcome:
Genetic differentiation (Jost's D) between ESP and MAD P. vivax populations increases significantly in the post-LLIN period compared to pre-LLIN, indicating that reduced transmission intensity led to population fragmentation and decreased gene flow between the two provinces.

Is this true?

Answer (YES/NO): NO